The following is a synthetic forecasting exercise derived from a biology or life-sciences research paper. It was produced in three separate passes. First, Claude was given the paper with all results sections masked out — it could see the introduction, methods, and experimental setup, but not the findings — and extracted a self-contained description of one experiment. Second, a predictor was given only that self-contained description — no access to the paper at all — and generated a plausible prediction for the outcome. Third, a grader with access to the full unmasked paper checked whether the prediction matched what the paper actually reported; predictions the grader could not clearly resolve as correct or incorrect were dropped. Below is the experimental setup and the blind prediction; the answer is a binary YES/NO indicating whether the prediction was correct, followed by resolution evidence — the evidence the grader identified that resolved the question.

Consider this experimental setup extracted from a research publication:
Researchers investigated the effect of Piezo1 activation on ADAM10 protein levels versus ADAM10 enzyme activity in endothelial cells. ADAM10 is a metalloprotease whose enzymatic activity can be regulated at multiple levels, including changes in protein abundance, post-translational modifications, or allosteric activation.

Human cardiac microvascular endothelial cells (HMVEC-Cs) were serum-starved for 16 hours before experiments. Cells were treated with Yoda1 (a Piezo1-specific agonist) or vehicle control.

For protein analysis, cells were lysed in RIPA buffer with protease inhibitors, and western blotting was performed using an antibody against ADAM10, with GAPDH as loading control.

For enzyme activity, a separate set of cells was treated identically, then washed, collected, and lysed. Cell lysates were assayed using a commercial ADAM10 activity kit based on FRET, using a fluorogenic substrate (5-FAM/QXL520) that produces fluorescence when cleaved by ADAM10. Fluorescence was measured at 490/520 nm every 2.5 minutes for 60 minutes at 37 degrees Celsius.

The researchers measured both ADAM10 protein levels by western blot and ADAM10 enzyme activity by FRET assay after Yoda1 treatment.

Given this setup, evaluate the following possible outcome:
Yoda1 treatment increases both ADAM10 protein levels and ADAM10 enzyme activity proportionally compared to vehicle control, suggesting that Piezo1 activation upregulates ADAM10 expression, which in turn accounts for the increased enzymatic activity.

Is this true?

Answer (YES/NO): NO